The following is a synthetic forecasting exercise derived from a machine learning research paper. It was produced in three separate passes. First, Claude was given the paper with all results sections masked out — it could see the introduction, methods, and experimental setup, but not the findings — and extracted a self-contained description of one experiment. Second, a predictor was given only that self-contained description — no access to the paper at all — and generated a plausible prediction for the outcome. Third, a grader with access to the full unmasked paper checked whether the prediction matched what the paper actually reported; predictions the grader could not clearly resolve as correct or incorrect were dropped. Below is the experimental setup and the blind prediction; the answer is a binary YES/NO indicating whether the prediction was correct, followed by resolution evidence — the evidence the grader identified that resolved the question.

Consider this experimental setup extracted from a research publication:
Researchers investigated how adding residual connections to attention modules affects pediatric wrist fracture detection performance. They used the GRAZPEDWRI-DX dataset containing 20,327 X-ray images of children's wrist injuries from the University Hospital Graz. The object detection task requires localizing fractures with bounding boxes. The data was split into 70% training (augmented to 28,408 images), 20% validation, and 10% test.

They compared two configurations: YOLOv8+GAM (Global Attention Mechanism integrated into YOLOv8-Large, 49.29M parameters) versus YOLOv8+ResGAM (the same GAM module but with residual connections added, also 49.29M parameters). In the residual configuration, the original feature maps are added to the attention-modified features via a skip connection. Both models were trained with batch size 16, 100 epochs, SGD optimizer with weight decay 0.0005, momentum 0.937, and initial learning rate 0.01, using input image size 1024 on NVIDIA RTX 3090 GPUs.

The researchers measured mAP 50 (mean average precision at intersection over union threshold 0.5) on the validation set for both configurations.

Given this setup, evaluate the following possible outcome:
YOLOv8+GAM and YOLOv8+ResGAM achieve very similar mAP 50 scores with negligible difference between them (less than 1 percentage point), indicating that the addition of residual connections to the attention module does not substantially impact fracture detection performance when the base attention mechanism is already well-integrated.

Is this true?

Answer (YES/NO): YES